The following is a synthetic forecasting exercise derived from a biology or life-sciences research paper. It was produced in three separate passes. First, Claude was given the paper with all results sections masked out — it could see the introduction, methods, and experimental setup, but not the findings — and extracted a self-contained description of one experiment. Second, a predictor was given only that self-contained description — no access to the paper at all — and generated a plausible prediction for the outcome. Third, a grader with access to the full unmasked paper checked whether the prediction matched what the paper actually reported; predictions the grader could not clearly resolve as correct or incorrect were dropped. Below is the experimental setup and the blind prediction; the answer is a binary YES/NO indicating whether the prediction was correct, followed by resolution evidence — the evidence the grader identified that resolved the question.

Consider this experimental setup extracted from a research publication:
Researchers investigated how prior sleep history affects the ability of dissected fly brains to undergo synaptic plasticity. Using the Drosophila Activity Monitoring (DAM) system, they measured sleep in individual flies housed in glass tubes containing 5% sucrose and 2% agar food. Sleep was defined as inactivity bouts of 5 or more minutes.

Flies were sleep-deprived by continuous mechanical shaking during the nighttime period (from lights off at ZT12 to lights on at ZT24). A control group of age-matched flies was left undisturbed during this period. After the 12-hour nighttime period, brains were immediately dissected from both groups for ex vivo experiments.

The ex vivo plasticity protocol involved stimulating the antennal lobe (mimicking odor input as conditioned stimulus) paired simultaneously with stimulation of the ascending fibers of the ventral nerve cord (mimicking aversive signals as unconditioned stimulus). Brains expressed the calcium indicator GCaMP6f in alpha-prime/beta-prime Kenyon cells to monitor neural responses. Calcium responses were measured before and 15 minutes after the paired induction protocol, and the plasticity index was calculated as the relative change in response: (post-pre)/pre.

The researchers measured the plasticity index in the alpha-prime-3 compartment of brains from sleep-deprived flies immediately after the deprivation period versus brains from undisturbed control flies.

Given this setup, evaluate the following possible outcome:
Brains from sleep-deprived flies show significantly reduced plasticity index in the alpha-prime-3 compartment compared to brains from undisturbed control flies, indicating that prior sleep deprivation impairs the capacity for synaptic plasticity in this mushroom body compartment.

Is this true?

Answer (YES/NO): YES